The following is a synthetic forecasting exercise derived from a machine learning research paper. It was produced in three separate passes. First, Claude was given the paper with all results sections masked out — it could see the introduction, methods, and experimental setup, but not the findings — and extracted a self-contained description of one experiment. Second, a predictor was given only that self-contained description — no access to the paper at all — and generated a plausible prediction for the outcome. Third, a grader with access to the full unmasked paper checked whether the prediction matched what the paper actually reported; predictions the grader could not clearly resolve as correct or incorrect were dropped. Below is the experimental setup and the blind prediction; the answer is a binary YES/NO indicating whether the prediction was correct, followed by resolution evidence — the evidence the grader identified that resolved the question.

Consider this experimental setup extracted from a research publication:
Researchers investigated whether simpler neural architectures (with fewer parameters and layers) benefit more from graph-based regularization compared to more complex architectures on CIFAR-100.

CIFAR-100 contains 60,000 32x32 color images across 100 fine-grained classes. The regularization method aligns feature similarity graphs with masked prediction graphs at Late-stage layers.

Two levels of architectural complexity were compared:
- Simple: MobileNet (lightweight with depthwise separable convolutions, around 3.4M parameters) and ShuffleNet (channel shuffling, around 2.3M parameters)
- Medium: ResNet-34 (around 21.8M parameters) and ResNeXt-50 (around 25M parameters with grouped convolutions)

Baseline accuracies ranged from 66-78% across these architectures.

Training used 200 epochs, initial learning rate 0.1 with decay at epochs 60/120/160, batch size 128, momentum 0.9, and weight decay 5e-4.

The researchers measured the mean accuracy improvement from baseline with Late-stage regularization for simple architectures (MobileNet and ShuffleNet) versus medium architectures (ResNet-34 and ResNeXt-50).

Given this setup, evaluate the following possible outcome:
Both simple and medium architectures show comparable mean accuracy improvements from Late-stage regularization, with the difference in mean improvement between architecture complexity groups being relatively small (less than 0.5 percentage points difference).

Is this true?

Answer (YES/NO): YES